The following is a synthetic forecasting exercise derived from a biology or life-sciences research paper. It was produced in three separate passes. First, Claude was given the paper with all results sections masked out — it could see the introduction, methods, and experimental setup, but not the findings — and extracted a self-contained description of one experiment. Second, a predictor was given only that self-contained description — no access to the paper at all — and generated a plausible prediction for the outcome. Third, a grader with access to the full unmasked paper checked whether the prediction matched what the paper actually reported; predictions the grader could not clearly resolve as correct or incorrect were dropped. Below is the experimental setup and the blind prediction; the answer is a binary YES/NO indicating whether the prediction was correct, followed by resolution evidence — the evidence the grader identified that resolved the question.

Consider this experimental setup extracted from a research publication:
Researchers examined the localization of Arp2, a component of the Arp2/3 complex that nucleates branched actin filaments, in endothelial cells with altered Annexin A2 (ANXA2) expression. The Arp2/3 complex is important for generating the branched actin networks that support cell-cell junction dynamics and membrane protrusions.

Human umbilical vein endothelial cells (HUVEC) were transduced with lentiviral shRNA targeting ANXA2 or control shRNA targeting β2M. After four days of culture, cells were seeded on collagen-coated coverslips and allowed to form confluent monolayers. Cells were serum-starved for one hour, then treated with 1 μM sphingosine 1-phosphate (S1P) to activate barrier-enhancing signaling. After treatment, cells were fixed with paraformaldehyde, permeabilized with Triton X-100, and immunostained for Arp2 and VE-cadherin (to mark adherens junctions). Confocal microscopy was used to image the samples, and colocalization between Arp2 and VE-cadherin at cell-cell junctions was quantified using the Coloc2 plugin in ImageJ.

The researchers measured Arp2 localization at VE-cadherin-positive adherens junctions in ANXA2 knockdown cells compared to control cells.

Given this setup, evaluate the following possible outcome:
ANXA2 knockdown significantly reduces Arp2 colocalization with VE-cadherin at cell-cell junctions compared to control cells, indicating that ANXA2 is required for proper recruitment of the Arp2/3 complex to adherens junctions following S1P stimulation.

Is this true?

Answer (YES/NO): YES